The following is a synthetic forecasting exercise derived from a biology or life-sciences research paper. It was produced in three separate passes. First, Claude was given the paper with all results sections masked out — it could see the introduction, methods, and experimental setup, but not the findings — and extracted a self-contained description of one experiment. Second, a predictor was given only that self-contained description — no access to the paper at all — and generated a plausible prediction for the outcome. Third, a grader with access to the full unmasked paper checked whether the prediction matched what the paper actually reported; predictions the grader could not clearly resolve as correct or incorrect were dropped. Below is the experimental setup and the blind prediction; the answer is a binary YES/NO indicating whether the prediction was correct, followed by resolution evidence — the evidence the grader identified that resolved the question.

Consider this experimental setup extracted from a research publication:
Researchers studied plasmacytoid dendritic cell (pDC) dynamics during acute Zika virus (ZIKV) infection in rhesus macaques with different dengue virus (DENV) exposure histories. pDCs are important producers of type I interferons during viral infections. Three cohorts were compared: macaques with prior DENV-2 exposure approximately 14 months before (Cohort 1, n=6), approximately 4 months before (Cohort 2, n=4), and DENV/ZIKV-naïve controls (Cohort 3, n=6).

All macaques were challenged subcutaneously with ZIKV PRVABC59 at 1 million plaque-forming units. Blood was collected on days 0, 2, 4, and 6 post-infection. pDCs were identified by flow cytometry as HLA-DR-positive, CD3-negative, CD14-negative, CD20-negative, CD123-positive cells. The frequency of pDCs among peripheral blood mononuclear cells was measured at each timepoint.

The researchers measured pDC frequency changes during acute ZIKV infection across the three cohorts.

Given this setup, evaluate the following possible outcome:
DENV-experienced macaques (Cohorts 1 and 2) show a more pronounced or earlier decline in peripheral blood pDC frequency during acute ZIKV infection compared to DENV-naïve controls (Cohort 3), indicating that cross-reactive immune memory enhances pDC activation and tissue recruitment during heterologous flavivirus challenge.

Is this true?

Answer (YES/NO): NO